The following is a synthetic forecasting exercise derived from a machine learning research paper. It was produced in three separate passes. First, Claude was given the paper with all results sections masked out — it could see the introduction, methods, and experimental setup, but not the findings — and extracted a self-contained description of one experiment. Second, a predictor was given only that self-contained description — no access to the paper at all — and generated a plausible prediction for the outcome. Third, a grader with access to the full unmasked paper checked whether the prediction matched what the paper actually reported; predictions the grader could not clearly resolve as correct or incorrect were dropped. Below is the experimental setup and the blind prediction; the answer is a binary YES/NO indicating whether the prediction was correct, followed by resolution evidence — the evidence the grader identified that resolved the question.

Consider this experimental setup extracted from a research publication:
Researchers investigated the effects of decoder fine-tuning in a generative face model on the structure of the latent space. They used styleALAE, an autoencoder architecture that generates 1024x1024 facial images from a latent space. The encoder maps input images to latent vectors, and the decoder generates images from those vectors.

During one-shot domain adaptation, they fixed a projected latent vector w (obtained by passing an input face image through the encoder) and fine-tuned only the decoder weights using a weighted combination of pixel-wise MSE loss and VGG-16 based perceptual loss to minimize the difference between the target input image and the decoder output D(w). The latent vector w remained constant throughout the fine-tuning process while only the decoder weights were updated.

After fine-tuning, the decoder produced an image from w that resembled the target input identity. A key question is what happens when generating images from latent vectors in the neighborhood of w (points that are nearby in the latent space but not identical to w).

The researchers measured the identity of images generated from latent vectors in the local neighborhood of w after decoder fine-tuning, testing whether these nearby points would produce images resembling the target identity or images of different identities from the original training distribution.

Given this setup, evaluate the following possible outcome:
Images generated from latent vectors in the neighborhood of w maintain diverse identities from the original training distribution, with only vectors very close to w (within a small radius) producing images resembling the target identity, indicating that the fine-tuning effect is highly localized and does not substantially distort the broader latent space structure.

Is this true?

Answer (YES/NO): NO